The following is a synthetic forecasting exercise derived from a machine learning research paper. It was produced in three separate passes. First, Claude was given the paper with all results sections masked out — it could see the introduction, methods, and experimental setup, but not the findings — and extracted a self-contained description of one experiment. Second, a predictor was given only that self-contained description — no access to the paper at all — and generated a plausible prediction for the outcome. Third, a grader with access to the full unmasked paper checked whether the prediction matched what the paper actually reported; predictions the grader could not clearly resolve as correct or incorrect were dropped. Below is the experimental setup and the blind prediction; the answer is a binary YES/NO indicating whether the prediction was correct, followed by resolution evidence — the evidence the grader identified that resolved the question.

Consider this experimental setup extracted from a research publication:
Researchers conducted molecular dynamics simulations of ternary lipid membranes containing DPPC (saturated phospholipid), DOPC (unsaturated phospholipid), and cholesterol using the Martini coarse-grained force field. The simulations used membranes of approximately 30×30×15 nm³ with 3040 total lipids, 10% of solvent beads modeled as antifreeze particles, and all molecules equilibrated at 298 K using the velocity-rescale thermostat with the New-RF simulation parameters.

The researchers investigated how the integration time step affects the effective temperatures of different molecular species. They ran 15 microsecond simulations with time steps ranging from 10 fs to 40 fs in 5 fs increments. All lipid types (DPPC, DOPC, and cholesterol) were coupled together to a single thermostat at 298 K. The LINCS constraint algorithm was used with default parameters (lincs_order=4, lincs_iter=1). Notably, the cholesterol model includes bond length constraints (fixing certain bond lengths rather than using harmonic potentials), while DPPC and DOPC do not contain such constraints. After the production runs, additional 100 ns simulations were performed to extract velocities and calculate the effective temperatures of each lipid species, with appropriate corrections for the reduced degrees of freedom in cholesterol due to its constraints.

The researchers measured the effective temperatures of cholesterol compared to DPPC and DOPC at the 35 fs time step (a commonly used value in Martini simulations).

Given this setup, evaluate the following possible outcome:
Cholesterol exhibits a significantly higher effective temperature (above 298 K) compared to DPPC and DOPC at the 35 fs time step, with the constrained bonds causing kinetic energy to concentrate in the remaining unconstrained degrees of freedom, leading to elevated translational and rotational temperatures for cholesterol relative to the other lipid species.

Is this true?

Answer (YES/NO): NO